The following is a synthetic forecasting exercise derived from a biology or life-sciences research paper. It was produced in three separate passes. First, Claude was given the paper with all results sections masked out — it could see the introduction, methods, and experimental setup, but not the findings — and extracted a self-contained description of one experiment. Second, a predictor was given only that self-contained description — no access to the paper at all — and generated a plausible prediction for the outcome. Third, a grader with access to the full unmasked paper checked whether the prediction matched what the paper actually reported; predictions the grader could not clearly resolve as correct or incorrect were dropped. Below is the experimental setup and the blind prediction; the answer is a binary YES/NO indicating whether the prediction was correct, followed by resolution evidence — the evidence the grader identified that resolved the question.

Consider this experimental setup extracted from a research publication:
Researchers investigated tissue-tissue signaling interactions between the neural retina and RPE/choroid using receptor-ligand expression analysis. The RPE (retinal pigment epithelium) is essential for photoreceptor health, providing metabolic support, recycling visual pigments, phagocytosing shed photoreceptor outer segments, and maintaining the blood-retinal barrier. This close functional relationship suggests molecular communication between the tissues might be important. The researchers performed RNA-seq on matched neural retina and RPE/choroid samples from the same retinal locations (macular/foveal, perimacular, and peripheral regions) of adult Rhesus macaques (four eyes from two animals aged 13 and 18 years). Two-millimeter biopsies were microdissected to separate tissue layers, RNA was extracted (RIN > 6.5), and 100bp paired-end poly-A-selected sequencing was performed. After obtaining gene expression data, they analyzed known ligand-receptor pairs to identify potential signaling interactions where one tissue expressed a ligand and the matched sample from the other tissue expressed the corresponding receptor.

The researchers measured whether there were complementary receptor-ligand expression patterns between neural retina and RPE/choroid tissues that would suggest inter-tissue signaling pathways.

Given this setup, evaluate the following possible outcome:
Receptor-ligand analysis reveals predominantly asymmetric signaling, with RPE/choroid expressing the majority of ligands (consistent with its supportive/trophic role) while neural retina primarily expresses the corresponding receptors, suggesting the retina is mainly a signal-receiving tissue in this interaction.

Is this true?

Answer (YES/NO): NO